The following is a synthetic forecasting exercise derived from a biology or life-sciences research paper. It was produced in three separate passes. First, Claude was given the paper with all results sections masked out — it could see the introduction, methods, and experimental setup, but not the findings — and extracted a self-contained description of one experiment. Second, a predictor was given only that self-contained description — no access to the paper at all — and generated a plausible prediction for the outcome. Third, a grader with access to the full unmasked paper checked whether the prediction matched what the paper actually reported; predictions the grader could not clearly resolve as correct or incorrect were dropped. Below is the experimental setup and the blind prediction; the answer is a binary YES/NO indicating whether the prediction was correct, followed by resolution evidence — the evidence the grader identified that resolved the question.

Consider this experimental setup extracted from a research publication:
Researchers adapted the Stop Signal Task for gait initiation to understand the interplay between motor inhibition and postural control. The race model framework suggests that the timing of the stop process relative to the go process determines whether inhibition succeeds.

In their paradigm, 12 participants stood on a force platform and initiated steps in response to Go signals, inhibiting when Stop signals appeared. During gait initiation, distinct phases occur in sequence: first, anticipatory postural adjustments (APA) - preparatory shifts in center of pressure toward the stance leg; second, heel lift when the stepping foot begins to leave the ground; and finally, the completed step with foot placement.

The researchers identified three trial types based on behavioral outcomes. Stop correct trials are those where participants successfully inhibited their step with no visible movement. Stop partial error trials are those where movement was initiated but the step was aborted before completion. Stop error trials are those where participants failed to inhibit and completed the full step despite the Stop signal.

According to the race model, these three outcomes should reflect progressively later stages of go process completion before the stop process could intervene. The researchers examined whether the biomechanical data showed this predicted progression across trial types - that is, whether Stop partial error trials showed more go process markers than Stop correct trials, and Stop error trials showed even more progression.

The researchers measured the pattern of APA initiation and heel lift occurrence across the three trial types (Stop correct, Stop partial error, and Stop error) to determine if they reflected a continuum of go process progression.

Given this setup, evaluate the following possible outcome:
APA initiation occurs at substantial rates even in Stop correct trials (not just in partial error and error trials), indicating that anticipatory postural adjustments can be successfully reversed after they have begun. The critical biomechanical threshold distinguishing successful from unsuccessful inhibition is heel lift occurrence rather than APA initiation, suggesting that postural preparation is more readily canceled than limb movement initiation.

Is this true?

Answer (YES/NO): NO